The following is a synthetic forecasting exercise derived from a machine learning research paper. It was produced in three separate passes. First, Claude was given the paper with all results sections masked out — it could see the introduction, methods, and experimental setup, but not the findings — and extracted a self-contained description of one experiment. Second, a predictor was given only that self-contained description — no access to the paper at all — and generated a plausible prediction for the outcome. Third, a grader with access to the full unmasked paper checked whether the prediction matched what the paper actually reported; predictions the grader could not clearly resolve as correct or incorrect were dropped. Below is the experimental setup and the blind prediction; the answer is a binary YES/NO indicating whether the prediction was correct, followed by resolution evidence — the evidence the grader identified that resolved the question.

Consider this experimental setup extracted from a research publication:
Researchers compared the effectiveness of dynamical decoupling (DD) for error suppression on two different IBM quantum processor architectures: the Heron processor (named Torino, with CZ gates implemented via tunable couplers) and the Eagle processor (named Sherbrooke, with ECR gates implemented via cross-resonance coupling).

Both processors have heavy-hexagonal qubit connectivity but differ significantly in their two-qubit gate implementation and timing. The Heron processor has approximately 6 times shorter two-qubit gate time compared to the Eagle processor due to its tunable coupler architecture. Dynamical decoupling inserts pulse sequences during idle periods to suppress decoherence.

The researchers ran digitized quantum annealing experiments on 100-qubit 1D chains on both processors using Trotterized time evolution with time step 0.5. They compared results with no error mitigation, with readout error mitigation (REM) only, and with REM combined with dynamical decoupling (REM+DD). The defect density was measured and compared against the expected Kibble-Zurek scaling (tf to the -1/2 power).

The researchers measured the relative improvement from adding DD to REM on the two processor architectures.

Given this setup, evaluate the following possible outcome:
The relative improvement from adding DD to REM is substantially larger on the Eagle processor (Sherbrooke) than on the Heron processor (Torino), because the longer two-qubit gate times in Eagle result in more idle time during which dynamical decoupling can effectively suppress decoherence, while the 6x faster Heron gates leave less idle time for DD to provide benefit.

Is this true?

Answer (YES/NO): NO